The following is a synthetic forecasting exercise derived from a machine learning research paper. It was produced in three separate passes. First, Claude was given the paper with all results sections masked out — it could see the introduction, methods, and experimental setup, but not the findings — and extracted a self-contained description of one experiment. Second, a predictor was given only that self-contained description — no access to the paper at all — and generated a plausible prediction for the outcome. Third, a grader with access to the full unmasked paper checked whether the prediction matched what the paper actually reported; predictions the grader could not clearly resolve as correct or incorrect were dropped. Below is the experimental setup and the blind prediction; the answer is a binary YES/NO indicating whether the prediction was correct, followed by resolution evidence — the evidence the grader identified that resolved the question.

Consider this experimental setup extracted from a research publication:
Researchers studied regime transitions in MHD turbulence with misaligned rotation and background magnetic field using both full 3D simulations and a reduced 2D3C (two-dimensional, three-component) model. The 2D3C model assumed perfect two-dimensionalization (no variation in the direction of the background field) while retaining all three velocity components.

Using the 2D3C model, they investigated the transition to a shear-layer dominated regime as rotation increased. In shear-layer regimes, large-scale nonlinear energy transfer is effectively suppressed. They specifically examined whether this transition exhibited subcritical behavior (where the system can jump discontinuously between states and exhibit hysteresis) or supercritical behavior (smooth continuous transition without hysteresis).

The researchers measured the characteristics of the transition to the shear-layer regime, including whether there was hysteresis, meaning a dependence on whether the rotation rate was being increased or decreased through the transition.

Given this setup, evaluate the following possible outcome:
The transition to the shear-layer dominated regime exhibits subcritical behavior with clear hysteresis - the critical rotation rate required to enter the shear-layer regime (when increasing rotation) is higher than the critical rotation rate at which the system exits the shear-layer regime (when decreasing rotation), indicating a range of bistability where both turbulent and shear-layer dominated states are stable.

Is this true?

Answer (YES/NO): YES